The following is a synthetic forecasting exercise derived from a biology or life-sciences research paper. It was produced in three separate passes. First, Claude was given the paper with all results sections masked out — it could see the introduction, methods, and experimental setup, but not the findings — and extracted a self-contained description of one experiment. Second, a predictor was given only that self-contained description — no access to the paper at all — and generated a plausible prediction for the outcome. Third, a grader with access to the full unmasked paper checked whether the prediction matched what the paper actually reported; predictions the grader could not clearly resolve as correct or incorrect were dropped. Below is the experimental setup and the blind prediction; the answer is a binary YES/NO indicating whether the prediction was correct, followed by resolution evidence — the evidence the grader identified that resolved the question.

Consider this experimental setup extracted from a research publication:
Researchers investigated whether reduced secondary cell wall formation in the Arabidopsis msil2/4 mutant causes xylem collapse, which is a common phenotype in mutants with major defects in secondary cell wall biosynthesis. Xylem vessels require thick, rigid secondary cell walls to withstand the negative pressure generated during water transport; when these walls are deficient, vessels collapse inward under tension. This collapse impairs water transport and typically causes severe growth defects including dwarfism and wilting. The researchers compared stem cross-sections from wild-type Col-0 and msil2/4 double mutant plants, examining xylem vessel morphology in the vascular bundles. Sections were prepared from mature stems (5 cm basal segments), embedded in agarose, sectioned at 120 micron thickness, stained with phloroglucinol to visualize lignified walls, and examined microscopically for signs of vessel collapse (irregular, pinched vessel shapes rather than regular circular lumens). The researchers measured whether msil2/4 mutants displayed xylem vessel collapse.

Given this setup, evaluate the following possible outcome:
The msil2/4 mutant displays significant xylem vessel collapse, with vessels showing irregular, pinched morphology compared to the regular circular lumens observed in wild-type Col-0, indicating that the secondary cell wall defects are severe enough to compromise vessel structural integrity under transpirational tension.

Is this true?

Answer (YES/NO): NO